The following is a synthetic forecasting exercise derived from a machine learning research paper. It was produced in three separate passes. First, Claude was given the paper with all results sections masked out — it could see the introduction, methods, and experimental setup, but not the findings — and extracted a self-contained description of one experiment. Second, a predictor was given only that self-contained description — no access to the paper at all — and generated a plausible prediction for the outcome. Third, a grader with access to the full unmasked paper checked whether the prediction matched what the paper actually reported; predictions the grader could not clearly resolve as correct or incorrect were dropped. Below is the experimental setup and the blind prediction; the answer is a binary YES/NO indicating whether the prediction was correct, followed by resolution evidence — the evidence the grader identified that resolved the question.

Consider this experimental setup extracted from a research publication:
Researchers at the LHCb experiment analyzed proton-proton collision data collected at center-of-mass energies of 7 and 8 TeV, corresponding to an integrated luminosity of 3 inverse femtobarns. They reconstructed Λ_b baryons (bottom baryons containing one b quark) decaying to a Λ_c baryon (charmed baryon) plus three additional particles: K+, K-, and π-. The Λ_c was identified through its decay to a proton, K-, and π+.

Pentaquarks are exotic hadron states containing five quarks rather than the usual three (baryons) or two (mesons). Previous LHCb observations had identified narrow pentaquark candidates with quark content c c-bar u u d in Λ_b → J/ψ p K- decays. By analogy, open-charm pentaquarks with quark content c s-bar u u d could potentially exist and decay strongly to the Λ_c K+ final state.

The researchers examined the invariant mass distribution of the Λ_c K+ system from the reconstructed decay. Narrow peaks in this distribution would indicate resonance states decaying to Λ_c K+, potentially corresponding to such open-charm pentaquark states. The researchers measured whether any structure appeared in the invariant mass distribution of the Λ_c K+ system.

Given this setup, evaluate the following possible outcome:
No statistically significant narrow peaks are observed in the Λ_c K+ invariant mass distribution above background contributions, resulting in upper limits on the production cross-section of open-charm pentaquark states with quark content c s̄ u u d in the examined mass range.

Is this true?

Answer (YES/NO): NO